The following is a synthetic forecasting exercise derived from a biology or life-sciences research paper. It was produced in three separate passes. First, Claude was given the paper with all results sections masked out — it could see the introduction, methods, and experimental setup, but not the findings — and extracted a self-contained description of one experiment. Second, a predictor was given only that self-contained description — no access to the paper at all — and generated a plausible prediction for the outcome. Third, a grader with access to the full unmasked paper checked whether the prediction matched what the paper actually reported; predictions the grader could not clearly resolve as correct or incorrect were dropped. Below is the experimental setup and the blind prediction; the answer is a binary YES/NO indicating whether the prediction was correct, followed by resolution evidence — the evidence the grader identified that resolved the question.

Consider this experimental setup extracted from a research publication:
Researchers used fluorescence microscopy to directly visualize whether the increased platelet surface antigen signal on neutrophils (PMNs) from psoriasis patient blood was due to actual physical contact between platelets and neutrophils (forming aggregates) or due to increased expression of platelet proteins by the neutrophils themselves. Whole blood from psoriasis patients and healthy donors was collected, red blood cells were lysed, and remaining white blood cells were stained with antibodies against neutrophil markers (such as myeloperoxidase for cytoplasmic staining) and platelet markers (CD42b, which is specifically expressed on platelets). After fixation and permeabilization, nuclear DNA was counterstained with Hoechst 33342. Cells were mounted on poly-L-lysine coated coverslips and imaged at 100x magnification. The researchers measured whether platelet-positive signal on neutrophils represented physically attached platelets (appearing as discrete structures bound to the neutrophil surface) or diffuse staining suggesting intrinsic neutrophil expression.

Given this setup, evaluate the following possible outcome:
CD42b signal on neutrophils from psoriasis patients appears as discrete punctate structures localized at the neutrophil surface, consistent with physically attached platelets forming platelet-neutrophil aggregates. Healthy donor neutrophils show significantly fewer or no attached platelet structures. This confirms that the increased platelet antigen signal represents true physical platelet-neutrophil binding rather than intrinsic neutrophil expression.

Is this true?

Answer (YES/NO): NO